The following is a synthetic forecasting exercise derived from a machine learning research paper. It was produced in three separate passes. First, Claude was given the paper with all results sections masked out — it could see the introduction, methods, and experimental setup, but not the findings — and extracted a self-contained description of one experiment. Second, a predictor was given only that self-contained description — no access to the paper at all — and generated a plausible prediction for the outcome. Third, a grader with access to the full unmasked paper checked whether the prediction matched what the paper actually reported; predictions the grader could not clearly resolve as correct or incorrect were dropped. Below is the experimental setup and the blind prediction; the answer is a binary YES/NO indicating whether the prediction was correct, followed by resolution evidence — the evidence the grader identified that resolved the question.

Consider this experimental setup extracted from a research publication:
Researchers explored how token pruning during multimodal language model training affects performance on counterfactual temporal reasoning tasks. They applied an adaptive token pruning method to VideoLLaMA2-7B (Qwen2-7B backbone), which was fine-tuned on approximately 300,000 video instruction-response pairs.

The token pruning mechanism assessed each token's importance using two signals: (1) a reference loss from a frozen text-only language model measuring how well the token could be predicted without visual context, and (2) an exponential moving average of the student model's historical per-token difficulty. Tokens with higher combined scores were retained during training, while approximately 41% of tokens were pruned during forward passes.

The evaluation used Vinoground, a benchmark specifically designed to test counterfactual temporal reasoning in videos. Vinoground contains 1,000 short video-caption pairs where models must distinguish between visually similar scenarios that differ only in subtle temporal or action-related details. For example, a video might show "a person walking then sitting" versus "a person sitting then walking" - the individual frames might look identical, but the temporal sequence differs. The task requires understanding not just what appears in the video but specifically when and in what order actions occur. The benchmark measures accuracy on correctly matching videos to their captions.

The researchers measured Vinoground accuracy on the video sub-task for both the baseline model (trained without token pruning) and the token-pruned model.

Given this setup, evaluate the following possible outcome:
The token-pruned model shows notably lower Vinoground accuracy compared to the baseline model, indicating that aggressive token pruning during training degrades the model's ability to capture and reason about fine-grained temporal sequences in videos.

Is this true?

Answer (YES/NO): NO